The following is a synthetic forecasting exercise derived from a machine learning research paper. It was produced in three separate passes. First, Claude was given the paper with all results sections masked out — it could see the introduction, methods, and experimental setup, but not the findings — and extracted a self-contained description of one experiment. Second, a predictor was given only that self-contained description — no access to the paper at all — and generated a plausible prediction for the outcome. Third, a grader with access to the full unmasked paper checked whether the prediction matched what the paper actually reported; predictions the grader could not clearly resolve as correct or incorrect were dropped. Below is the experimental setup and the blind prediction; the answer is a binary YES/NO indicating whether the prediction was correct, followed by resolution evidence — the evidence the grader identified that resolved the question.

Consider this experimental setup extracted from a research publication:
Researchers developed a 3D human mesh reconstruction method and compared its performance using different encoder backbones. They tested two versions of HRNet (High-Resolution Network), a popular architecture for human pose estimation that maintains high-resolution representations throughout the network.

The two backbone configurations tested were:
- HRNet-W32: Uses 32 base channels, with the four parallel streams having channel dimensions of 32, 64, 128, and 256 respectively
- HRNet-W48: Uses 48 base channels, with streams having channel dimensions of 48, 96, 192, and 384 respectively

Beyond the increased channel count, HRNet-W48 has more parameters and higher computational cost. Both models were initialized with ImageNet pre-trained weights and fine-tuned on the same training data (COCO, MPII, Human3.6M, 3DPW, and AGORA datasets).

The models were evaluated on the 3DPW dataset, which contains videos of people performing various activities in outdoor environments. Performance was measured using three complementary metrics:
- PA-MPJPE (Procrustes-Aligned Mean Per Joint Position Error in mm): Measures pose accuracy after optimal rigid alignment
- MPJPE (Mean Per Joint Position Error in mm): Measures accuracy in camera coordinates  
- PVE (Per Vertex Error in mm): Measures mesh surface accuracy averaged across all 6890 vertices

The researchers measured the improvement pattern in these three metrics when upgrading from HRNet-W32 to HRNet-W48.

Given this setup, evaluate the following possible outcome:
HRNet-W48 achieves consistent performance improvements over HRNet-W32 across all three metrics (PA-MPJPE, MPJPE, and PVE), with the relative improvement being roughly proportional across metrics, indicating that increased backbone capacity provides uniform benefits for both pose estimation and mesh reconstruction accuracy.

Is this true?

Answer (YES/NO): YES